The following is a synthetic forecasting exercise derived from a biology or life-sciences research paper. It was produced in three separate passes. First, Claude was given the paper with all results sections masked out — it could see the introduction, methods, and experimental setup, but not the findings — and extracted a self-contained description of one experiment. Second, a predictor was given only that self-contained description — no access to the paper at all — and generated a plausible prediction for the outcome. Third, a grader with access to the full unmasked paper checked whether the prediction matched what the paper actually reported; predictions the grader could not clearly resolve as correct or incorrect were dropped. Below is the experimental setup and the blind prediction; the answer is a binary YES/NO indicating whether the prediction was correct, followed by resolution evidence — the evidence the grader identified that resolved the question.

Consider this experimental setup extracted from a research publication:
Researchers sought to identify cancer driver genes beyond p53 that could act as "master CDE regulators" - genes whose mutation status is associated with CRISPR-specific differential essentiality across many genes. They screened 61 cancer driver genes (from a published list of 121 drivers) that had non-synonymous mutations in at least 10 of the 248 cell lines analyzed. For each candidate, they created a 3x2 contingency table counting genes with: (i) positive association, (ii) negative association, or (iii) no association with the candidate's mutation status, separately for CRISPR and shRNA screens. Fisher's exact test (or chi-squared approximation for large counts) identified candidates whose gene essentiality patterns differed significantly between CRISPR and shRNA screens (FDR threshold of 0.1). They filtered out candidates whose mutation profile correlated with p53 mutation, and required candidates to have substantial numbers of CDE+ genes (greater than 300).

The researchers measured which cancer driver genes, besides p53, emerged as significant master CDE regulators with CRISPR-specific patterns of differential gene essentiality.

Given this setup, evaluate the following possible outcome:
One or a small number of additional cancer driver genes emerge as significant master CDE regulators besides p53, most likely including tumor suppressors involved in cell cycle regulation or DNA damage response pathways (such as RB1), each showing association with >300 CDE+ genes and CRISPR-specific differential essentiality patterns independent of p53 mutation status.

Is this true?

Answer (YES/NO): NO